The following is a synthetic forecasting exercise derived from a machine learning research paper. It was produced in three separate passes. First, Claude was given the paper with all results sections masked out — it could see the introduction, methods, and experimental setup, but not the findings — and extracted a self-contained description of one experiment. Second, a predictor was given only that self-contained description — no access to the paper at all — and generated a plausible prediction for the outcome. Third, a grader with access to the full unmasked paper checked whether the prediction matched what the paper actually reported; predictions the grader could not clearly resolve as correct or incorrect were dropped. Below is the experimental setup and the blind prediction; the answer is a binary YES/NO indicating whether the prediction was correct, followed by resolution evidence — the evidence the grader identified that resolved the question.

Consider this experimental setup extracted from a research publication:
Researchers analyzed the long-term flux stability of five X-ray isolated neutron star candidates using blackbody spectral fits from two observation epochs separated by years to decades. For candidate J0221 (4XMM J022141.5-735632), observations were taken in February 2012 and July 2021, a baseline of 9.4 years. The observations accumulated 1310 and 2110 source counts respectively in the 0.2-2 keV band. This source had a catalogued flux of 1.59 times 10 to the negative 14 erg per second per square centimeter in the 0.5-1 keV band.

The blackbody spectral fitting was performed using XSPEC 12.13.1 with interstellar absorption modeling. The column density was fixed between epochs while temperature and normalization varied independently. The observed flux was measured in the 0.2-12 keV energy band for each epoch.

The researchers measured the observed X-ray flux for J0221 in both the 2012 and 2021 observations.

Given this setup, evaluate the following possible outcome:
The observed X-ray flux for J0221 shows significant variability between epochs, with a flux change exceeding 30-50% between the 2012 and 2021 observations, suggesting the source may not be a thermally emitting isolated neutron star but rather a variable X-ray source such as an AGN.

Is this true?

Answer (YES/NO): NO